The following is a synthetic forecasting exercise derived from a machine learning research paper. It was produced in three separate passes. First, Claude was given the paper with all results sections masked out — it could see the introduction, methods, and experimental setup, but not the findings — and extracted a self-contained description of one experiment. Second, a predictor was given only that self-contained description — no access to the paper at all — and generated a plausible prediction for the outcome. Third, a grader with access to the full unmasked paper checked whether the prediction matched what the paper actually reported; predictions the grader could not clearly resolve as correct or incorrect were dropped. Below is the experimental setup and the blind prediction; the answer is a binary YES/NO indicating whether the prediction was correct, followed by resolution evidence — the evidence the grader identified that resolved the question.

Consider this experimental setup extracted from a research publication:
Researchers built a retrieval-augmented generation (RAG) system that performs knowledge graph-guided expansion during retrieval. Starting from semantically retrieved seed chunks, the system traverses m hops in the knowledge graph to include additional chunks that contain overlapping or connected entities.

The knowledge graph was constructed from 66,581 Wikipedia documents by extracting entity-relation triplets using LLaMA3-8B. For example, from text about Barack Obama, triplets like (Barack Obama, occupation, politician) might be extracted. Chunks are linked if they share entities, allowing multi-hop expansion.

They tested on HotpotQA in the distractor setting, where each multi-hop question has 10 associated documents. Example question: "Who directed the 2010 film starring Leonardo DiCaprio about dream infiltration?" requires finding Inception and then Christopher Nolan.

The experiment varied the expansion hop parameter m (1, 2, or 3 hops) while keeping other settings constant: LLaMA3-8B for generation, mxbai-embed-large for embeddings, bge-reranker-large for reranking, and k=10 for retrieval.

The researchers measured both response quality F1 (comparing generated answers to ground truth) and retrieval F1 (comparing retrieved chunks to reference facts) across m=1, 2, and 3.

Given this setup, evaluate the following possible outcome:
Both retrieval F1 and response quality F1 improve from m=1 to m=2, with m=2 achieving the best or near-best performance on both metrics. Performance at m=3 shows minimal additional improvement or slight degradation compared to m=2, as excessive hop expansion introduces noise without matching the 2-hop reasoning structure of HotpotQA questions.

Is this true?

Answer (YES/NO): NO